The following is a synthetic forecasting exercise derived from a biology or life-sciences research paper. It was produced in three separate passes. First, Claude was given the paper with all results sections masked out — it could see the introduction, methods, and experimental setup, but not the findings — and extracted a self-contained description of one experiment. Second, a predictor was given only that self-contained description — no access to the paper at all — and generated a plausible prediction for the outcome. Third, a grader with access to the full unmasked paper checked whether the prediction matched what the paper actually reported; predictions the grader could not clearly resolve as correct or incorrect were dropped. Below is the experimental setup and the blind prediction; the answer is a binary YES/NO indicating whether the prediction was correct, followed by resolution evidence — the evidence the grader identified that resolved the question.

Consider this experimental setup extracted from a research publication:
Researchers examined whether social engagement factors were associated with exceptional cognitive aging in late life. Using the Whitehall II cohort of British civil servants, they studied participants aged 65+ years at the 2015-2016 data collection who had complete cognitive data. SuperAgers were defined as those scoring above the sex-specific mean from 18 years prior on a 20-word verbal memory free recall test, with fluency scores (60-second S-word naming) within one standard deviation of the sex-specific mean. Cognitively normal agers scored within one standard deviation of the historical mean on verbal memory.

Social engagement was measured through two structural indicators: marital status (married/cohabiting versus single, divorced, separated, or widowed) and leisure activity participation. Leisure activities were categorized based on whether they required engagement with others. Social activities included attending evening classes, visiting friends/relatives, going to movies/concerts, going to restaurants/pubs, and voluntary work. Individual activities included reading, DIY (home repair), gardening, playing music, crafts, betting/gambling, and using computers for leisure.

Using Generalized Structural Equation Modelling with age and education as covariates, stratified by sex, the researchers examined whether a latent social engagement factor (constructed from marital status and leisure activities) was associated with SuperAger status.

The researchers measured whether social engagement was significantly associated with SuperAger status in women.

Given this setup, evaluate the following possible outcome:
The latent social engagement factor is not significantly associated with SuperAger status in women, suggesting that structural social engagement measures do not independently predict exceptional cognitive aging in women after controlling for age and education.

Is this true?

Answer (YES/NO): NO